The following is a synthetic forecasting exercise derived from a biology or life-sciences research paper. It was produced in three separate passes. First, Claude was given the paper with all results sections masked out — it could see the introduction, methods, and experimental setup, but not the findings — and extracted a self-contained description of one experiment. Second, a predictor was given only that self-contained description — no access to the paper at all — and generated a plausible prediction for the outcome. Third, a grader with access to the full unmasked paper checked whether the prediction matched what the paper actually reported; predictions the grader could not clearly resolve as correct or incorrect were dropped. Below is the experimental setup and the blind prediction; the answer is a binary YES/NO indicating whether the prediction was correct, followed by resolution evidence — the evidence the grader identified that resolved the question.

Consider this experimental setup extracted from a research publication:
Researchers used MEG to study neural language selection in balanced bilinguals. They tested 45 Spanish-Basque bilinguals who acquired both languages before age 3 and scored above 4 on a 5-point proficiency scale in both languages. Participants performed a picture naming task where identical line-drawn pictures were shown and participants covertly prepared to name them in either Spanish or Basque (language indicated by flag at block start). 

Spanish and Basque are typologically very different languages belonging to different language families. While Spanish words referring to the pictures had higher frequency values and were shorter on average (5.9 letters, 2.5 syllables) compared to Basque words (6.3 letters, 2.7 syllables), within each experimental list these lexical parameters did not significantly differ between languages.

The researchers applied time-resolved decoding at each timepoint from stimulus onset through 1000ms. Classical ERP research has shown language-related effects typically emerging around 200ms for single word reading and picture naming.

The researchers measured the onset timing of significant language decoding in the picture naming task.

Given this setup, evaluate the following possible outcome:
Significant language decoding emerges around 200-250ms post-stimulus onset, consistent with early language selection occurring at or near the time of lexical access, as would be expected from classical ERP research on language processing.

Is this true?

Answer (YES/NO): NO